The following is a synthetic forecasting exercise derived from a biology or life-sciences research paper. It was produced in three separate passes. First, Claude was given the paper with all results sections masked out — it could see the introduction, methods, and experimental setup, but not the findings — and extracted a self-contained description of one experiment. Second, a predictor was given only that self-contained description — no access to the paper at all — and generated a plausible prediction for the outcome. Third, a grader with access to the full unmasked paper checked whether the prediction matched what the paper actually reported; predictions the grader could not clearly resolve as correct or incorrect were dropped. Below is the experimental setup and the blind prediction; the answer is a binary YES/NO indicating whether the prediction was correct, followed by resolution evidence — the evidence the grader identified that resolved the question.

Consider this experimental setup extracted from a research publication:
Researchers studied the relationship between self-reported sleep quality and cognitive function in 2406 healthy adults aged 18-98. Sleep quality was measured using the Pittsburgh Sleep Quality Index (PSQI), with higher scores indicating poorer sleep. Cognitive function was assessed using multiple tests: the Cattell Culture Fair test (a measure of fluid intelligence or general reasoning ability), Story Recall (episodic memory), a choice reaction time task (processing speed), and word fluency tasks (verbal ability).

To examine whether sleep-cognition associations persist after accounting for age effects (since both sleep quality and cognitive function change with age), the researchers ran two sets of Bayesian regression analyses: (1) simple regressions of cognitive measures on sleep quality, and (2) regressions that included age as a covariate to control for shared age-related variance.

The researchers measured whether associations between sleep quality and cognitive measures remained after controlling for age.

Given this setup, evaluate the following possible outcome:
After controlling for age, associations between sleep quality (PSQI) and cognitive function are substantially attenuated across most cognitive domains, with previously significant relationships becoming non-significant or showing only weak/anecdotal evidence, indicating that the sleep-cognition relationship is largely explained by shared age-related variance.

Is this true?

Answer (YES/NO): NO